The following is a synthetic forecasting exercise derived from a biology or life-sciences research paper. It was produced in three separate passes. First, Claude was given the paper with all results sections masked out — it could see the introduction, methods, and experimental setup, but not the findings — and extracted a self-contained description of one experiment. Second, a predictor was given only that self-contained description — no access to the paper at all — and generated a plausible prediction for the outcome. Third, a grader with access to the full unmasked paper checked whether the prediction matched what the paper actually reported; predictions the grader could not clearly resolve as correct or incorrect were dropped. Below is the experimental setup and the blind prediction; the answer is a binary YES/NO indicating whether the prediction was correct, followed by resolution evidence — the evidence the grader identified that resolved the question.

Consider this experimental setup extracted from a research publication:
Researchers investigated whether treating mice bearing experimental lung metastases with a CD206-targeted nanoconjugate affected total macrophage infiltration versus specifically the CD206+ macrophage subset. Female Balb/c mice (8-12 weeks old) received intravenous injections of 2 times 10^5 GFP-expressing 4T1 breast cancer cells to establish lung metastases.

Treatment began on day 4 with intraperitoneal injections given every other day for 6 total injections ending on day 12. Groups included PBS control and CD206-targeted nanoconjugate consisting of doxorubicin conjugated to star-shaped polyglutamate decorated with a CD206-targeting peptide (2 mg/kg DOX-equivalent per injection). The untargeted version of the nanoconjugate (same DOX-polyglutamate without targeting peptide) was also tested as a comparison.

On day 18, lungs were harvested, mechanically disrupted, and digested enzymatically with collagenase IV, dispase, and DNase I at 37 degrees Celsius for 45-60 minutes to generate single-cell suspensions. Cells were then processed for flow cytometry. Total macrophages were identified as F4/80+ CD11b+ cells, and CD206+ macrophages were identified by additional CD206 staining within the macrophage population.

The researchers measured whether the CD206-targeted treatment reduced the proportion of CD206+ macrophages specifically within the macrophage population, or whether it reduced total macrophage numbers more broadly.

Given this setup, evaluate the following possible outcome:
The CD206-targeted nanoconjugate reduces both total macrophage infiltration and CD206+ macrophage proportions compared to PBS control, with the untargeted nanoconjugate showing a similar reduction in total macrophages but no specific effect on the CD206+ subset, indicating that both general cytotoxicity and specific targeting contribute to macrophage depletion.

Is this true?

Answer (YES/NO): NO